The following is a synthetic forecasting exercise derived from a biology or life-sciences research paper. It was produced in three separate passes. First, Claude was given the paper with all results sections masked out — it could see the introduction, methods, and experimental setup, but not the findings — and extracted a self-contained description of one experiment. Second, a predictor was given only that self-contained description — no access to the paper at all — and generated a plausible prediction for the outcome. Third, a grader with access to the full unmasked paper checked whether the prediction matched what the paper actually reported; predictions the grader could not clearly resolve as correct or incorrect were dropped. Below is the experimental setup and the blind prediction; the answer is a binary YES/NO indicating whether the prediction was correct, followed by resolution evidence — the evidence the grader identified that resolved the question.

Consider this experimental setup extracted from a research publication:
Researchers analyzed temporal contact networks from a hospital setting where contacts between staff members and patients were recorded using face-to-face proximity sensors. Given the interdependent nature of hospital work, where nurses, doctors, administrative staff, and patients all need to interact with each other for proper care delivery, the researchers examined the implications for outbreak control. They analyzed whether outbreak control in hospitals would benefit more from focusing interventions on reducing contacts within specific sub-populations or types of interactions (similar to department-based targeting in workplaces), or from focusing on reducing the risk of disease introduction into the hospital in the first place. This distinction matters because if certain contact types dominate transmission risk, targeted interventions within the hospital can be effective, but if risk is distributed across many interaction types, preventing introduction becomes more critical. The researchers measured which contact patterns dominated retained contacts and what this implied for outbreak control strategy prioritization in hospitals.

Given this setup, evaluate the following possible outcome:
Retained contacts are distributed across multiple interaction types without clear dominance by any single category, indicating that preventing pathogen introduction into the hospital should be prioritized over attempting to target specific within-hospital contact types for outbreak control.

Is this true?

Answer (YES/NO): YES